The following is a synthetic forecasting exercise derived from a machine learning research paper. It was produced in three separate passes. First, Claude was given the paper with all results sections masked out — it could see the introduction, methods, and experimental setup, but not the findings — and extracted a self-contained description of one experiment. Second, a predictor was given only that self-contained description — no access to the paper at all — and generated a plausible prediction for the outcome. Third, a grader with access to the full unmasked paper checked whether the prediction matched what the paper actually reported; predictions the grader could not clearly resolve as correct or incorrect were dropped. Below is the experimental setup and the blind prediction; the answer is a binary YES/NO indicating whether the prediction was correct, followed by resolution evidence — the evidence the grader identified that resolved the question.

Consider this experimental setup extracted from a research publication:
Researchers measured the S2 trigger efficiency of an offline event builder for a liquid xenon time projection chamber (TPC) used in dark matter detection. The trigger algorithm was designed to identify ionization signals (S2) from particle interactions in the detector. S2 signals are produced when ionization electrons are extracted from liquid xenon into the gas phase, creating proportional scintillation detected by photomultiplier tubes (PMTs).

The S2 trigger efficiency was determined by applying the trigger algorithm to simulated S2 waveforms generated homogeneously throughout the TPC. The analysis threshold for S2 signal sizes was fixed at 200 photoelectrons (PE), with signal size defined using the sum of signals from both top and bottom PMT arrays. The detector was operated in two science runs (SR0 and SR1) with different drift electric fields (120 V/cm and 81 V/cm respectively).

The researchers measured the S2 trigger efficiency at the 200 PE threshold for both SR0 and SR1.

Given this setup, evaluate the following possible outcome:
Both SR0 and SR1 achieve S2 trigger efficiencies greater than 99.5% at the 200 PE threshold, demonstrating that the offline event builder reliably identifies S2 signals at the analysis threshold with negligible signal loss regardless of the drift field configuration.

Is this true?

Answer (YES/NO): NO